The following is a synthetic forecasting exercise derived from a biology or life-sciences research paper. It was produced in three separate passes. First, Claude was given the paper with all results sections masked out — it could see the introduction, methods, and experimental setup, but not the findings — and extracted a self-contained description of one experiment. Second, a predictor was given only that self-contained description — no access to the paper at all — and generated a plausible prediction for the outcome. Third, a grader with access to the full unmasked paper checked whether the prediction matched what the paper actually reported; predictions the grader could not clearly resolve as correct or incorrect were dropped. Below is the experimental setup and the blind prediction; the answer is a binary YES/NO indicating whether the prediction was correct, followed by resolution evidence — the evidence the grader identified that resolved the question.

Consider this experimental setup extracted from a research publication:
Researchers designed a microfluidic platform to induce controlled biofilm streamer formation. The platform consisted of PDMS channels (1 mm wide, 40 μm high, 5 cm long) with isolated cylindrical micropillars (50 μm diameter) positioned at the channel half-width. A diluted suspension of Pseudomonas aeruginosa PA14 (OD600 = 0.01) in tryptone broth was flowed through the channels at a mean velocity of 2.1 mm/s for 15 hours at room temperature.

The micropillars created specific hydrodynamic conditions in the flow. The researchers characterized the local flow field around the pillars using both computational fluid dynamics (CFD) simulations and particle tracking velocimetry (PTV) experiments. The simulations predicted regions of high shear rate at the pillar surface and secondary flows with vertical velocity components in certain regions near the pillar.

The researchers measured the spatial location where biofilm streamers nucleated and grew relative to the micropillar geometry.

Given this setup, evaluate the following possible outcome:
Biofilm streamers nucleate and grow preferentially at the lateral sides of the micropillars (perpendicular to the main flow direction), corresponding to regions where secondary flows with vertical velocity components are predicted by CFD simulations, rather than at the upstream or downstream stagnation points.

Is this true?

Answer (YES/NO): YES